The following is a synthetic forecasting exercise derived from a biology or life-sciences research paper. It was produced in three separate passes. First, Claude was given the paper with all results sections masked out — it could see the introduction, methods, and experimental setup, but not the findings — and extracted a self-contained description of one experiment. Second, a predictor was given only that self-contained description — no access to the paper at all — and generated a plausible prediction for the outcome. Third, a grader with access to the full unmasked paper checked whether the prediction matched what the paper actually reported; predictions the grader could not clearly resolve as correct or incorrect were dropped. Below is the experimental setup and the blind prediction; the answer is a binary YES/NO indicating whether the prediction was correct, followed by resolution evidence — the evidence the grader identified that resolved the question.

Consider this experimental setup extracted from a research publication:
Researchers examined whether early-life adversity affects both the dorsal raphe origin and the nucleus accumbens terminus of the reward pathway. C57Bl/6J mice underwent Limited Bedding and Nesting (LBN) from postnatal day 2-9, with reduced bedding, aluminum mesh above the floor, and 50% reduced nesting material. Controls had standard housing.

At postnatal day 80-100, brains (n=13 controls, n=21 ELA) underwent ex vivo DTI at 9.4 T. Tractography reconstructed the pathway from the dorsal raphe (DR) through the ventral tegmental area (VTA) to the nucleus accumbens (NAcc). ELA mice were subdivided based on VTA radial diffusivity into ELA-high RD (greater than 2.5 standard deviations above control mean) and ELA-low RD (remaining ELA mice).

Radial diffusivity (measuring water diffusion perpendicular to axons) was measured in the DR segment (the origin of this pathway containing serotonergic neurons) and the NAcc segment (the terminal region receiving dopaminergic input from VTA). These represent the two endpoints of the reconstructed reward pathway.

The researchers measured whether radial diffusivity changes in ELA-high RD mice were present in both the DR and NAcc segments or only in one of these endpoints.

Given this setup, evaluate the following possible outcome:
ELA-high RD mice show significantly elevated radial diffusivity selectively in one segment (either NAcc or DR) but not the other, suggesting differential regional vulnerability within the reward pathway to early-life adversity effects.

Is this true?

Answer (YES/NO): NO